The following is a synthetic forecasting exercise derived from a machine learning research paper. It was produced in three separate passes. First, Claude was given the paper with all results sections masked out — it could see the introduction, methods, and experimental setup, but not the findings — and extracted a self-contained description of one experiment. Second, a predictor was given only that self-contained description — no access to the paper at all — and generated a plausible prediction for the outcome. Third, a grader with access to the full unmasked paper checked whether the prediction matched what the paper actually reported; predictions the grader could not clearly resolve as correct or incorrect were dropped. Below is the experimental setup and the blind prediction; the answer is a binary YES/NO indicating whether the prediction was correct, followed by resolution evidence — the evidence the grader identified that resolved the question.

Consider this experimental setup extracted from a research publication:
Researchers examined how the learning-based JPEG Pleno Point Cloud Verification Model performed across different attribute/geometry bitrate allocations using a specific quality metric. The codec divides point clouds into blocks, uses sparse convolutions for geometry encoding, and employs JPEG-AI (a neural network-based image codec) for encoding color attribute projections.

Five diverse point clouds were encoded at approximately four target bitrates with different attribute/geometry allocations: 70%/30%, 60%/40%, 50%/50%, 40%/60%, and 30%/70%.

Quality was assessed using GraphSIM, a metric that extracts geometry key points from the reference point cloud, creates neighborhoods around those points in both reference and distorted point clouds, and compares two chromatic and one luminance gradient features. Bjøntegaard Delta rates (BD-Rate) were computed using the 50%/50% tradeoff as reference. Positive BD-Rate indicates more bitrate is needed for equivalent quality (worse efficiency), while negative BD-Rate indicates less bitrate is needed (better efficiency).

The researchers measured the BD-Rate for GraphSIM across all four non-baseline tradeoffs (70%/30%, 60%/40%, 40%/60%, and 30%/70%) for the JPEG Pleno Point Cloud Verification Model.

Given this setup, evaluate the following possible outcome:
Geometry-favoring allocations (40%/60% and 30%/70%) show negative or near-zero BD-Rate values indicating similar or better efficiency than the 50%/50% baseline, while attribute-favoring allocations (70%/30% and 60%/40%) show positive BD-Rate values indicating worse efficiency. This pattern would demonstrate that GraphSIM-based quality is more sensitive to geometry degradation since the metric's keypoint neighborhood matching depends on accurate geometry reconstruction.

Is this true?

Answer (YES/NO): NO